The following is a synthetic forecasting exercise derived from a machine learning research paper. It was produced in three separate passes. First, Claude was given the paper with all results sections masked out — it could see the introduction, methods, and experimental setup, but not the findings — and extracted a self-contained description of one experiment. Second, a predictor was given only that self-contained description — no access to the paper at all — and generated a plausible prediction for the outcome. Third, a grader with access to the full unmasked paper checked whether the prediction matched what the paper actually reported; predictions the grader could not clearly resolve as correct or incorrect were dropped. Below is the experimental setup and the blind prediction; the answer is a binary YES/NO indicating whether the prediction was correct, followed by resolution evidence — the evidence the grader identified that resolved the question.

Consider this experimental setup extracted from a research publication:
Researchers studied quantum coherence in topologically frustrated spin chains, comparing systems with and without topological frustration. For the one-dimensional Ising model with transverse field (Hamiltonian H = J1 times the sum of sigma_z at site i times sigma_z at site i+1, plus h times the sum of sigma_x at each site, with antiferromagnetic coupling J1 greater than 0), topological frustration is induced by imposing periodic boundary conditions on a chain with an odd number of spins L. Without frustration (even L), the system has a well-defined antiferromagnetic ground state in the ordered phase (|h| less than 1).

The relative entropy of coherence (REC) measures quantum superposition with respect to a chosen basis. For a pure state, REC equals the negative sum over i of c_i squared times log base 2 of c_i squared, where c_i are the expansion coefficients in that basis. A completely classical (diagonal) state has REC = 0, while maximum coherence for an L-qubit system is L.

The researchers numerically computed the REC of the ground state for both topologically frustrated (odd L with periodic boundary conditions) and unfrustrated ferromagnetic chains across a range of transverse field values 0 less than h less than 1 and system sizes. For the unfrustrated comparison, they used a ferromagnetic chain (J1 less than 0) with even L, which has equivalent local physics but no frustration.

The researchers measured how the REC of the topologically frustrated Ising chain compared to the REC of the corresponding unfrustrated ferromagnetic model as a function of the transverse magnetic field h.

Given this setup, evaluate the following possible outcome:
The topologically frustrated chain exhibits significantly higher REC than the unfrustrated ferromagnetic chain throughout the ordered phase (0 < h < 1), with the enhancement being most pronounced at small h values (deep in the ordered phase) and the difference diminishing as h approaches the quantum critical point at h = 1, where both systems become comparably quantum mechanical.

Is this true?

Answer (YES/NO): YES